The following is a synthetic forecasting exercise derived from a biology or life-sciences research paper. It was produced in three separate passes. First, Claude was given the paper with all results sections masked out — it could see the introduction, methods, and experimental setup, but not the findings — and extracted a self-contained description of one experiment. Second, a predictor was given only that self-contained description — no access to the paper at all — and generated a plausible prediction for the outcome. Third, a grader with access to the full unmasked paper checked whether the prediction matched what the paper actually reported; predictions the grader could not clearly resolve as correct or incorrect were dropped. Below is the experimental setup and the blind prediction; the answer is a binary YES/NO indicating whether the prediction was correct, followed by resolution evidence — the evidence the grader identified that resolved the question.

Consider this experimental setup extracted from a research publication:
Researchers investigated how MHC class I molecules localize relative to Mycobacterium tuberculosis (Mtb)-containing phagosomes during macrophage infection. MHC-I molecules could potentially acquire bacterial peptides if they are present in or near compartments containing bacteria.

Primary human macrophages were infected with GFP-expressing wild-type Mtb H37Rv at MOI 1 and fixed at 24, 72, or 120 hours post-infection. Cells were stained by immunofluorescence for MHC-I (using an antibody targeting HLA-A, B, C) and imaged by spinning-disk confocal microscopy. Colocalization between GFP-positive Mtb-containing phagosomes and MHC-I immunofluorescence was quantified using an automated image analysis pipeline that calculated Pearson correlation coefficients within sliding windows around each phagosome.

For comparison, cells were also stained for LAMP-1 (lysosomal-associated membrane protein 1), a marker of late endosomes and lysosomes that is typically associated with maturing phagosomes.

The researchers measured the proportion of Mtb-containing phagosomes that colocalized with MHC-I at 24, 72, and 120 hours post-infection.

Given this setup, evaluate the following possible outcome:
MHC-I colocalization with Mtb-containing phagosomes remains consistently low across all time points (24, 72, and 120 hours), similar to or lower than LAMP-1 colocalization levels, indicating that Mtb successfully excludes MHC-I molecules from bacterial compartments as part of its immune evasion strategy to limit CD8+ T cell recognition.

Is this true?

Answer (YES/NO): NO